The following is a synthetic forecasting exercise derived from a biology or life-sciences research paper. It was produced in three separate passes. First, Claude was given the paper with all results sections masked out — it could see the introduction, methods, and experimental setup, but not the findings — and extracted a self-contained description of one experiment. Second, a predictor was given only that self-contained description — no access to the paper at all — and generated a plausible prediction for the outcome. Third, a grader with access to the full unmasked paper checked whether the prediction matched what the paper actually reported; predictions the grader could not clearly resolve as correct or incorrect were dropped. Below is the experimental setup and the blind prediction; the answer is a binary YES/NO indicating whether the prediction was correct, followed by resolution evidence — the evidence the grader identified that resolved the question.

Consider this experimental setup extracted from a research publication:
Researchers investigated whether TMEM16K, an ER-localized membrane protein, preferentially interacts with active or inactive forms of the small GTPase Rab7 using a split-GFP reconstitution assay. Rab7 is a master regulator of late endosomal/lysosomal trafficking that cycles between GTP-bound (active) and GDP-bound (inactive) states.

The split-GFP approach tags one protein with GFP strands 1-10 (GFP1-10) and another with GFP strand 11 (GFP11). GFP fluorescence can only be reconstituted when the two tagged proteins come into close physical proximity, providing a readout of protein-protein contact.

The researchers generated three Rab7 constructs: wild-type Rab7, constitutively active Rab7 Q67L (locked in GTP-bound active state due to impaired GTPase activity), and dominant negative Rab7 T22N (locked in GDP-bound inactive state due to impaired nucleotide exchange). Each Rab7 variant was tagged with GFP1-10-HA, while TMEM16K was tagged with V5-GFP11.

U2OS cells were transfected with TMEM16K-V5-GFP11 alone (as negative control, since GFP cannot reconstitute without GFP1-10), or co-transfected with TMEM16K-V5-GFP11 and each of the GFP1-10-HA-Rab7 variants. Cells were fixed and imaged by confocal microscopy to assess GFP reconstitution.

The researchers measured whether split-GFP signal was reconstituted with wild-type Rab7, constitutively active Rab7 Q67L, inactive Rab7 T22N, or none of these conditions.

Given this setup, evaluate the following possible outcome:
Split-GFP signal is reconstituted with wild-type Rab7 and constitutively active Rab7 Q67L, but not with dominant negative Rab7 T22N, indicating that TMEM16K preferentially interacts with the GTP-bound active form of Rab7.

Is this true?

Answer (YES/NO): YES